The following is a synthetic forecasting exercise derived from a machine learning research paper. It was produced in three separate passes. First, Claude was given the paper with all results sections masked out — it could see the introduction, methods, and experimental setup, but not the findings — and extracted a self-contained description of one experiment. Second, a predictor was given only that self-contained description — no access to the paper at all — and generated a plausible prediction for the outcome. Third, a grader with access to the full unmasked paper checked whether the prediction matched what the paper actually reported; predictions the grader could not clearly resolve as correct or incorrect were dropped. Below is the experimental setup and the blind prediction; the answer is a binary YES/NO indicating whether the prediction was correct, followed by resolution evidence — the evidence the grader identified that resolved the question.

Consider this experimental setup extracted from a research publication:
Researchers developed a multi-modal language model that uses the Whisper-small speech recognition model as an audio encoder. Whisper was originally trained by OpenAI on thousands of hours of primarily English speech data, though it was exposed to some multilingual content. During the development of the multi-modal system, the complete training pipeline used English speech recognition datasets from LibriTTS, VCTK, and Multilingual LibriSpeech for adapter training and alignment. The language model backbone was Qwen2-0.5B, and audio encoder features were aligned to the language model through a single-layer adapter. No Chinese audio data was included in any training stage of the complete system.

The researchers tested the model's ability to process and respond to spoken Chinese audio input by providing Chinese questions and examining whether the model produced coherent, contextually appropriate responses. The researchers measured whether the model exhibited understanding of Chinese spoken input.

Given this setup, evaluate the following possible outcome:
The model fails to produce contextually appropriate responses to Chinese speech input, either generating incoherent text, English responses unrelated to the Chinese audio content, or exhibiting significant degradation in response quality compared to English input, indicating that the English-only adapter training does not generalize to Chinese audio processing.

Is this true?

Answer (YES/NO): NO